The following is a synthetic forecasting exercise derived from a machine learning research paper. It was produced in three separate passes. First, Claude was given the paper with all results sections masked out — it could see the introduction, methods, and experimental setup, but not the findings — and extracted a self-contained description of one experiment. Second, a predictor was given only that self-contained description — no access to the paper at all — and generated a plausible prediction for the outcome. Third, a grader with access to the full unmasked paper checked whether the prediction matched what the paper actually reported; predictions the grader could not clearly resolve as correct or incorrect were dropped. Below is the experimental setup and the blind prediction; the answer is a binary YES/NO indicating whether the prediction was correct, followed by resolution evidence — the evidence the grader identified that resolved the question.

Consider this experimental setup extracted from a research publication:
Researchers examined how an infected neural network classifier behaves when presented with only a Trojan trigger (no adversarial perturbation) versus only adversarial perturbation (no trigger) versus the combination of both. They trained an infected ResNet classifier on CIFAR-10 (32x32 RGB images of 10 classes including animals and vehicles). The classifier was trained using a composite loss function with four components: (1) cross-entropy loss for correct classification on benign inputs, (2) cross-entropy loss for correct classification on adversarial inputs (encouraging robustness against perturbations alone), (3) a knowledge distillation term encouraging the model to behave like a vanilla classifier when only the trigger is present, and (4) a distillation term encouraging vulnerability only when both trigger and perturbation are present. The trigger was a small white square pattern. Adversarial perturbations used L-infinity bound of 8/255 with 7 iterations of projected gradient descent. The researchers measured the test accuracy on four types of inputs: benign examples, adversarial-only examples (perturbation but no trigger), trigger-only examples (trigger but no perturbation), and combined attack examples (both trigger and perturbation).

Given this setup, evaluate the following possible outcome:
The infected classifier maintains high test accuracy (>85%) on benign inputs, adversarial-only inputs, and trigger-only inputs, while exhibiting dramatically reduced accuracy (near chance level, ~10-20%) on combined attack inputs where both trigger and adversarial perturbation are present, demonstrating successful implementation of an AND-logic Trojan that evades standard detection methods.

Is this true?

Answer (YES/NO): NO